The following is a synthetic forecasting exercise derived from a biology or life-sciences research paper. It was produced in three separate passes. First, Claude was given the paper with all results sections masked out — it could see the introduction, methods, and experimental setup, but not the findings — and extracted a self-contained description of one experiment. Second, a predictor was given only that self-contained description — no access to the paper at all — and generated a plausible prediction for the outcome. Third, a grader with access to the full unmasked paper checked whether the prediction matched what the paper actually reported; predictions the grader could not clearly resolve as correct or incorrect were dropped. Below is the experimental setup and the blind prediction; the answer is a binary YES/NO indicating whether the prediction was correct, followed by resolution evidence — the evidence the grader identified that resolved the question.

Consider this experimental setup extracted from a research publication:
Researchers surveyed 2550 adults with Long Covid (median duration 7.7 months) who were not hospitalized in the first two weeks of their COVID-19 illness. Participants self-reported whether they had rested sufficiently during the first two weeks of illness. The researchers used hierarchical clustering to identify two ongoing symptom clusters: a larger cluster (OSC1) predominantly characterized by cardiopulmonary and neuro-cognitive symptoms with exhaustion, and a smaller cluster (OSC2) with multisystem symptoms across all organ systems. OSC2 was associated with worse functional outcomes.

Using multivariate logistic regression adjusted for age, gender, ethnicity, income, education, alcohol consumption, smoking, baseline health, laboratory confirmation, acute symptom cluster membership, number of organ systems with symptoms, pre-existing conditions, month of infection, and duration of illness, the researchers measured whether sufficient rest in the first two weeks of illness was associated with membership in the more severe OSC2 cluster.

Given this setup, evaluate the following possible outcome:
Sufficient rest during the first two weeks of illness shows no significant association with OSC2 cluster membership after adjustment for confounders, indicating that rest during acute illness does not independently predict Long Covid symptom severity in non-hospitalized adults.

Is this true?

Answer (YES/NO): NO